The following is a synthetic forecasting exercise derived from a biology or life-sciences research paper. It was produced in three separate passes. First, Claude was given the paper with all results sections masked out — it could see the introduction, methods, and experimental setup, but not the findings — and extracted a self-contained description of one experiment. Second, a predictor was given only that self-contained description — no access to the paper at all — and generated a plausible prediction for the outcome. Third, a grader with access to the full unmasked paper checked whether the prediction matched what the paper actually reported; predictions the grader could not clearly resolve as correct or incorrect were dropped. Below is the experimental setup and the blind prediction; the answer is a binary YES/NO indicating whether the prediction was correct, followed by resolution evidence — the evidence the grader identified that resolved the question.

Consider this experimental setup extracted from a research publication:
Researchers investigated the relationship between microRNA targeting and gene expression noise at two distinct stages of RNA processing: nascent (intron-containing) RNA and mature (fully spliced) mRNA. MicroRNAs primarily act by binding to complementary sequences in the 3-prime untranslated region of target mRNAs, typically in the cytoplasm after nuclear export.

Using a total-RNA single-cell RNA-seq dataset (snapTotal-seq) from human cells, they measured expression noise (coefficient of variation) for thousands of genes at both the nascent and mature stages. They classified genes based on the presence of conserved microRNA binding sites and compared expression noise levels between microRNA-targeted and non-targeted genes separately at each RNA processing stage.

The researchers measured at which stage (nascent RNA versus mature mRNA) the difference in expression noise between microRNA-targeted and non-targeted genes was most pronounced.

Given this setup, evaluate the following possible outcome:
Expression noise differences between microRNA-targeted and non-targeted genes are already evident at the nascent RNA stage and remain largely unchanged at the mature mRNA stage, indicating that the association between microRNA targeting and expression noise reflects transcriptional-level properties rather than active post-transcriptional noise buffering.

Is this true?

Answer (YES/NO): NO